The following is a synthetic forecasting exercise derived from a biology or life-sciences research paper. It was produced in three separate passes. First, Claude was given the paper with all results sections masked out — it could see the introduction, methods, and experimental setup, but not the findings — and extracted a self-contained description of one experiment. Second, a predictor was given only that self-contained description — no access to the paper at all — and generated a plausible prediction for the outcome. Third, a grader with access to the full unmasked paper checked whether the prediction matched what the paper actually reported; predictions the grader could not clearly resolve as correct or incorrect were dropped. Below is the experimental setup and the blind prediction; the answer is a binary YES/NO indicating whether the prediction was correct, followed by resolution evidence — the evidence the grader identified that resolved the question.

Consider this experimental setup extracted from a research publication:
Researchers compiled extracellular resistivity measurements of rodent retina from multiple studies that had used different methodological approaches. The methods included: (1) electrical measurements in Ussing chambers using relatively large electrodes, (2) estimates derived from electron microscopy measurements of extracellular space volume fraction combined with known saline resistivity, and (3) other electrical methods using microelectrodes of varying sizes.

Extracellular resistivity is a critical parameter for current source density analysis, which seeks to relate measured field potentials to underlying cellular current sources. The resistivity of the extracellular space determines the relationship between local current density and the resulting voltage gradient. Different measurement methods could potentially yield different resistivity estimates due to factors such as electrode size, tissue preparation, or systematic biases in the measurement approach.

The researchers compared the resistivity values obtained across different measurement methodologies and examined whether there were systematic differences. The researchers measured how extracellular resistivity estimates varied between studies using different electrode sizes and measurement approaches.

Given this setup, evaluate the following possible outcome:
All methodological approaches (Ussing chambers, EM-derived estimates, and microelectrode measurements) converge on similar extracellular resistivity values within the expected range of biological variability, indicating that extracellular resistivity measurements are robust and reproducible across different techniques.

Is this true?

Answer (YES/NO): NO